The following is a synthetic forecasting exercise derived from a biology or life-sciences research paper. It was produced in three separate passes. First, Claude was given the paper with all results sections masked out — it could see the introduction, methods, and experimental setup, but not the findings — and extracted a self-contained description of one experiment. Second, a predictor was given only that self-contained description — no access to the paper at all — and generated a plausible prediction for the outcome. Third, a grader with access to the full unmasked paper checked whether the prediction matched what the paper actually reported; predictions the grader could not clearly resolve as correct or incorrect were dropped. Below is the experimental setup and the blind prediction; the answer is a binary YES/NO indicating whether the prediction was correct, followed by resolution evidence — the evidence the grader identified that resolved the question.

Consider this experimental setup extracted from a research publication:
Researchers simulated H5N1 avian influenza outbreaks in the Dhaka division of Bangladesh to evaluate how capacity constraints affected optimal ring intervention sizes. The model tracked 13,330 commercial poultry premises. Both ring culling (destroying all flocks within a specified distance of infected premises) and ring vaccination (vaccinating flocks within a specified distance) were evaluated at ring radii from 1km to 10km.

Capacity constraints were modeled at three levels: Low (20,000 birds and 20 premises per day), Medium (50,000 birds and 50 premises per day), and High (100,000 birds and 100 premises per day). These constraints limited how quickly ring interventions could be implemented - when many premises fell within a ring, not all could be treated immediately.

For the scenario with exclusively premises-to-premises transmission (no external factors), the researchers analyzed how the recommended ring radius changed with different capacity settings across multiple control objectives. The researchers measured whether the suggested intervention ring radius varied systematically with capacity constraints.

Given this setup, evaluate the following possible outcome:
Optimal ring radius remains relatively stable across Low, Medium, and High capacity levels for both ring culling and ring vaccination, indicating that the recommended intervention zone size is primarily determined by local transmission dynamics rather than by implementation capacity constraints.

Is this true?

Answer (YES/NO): NO